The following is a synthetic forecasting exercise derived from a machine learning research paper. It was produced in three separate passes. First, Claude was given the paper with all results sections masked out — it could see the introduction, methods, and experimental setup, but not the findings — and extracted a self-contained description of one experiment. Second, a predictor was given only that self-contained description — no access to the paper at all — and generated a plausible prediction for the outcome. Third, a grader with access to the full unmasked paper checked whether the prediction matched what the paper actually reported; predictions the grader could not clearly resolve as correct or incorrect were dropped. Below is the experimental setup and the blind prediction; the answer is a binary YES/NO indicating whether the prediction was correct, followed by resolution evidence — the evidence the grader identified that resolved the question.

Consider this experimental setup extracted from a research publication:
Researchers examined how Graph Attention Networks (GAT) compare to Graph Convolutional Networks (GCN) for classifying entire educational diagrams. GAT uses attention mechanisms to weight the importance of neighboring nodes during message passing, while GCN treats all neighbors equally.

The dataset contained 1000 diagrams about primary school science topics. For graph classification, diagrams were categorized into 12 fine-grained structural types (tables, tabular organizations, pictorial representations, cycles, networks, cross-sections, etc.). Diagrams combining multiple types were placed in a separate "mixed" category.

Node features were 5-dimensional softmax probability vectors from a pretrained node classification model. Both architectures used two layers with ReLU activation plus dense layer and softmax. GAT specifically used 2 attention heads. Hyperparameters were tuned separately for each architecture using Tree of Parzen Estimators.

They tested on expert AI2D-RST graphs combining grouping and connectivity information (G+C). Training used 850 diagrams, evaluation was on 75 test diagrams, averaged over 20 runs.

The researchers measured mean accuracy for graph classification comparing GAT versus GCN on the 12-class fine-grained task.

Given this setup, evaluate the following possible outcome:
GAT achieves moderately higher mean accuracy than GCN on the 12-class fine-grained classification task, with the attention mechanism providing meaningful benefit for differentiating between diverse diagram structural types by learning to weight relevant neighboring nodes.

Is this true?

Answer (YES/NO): NO